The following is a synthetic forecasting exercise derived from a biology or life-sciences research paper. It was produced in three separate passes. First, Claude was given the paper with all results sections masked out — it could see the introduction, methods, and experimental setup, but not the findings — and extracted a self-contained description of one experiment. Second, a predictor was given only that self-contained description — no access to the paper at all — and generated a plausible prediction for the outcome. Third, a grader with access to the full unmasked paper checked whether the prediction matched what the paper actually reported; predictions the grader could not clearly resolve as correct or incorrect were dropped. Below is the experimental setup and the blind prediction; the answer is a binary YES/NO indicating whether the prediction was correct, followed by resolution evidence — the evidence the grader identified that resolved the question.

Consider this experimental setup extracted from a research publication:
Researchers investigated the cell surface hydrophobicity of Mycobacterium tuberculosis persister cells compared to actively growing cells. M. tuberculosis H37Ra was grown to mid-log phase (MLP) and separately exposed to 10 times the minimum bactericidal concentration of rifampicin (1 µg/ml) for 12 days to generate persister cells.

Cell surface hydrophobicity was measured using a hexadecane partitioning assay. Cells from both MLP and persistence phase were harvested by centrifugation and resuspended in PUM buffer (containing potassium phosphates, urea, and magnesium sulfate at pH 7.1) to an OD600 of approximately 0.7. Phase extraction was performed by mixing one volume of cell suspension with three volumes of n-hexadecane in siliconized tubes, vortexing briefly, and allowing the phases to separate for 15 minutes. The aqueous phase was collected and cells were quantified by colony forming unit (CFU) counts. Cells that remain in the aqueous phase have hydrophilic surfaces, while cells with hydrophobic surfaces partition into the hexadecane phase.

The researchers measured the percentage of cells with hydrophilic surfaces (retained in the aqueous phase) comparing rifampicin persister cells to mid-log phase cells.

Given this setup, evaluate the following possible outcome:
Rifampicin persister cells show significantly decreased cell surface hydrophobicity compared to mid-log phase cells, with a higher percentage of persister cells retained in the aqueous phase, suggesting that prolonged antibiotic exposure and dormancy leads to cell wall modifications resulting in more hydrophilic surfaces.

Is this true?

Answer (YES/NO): YES